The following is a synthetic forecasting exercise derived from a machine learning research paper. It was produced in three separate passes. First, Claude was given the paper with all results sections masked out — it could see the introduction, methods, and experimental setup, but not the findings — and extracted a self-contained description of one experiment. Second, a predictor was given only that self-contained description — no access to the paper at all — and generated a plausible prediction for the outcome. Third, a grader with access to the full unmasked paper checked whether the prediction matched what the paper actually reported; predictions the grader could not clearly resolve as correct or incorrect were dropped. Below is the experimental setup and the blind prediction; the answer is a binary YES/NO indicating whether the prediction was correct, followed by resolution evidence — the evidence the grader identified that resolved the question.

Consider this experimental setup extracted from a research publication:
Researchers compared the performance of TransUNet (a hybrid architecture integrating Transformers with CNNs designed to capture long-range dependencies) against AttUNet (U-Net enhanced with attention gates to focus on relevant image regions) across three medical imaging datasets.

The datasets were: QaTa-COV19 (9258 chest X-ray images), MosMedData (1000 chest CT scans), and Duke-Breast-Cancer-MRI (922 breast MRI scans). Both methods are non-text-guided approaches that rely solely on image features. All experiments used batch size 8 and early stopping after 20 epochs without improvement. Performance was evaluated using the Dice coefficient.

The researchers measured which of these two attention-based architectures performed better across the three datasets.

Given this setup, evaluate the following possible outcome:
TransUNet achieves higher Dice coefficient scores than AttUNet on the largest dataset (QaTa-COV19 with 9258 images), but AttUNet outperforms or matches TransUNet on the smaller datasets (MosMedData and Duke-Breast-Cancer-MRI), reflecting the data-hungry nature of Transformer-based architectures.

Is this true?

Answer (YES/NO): NO